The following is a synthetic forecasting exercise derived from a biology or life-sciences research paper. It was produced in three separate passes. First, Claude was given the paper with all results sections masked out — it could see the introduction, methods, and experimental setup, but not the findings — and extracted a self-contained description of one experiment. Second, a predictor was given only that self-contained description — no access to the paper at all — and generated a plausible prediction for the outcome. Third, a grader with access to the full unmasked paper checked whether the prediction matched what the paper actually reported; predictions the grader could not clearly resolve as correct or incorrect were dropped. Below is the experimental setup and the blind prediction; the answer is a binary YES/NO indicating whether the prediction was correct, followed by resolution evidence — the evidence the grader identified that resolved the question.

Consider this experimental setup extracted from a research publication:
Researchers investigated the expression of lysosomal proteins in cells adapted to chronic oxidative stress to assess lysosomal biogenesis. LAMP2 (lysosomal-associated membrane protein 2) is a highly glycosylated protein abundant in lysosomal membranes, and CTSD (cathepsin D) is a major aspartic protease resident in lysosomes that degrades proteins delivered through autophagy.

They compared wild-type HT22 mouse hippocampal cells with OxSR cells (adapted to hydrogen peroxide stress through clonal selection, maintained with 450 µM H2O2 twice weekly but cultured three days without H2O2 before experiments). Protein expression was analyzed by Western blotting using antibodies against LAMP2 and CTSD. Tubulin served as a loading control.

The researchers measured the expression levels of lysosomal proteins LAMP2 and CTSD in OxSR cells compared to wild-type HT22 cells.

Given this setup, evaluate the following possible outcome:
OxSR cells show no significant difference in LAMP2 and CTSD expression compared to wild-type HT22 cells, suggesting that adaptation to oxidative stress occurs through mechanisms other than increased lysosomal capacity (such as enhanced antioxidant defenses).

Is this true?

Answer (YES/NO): NO